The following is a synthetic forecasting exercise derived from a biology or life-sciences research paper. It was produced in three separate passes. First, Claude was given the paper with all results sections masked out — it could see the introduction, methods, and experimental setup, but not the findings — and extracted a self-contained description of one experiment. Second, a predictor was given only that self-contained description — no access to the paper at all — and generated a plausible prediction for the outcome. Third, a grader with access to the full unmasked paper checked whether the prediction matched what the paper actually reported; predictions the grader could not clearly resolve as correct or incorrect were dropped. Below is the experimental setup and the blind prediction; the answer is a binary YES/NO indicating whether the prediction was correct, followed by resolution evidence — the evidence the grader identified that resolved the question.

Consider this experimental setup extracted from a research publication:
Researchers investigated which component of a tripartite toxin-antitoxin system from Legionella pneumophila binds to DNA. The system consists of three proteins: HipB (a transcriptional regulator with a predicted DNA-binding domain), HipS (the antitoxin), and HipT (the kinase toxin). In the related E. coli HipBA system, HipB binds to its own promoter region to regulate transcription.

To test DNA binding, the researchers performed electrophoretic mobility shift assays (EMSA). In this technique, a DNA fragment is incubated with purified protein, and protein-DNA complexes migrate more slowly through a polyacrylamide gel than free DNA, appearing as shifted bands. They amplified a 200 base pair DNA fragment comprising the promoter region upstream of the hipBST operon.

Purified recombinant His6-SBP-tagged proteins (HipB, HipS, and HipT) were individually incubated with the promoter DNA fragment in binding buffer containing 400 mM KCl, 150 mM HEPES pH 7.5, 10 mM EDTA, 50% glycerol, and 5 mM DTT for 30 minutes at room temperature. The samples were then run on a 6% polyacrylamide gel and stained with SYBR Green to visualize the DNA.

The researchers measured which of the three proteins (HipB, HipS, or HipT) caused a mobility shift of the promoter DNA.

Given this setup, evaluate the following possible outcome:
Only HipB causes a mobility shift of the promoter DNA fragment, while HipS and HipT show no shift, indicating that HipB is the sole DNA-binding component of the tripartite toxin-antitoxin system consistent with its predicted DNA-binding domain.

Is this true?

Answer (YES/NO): YES